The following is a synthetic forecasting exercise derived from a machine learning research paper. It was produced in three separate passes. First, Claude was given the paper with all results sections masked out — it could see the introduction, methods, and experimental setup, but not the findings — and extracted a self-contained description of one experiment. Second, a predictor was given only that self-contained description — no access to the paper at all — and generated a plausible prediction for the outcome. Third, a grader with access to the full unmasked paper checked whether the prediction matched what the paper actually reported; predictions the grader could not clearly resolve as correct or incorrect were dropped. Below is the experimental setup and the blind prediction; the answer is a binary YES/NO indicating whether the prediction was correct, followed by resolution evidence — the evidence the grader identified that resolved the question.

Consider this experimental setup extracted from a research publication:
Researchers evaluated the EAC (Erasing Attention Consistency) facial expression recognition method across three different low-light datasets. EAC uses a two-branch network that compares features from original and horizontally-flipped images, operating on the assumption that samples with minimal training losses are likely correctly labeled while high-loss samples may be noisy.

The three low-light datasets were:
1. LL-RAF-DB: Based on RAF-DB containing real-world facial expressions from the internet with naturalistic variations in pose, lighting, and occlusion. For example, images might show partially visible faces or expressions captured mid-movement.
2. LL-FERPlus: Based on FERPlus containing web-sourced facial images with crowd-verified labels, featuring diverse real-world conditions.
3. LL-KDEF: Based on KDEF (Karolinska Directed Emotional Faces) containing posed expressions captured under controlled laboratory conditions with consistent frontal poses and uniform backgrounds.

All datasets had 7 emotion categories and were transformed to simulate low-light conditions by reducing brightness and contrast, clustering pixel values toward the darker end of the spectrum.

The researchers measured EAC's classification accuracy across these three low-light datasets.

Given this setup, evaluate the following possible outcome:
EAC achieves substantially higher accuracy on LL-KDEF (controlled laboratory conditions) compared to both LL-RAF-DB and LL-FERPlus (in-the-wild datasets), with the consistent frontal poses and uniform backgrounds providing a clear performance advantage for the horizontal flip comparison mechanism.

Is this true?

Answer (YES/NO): NO